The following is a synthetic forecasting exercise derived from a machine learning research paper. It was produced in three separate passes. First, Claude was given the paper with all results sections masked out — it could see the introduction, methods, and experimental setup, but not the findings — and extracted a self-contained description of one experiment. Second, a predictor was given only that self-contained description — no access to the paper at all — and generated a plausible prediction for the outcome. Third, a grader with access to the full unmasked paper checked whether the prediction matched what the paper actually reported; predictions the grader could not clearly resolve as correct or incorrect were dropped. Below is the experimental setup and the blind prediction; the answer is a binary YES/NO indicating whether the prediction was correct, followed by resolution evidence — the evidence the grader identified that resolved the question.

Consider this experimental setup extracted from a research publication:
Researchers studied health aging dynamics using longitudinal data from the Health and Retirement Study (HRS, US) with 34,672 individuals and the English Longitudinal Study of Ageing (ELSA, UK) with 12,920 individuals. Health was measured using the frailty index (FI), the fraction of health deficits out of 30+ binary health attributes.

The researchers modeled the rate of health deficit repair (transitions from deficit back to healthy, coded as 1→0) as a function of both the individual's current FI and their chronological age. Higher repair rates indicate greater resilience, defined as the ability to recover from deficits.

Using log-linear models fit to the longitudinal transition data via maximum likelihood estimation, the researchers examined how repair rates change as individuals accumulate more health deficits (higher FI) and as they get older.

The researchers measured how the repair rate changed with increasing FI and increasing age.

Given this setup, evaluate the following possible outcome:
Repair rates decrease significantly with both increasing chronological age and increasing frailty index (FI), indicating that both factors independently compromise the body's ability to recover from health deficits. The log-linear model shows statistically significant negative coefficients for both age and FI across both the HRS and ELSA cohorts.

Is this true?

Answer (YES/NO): YES